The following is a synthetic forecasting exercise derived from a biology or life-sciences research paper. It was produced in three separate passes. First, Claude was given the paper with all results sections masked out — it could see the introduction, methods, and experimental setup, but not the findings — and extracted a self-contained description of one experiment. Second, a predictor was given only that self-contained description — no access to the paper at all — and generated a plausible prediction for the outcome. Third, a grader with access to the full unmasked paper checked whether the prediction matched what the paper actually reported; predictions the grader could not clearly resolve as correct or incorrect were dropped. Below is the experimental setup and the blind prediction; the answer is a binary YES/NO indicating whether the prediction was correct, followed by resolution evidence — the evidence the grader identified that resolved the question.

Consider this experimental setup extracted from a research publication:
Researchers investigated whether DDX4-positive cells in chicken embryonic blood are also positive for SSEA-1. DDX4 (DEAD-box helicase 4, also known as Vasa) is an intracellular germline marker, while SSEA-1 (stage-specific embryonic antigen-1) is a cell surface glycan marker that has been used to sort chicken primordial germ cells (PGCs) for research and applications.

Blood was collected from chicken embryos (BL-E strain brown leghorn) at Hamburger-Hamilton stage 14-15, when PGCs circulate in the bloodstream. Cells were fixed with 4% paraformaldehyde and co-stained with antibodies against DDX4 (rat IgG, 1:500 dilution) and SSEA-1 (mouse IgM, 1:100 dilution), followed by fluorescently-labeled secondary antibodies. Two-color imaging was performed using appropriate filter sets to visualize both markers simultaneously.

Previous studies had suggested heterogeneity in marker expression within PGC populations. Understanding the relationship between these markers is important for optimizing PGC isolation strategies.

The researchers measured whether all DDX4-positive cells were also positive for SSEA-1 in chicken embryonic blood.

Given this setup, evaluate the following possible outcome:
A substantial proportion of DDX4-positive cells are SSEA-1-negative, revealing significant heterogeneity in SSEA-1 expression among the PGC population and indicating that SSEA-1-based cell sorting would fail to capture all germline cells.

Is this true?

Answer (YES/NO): YES